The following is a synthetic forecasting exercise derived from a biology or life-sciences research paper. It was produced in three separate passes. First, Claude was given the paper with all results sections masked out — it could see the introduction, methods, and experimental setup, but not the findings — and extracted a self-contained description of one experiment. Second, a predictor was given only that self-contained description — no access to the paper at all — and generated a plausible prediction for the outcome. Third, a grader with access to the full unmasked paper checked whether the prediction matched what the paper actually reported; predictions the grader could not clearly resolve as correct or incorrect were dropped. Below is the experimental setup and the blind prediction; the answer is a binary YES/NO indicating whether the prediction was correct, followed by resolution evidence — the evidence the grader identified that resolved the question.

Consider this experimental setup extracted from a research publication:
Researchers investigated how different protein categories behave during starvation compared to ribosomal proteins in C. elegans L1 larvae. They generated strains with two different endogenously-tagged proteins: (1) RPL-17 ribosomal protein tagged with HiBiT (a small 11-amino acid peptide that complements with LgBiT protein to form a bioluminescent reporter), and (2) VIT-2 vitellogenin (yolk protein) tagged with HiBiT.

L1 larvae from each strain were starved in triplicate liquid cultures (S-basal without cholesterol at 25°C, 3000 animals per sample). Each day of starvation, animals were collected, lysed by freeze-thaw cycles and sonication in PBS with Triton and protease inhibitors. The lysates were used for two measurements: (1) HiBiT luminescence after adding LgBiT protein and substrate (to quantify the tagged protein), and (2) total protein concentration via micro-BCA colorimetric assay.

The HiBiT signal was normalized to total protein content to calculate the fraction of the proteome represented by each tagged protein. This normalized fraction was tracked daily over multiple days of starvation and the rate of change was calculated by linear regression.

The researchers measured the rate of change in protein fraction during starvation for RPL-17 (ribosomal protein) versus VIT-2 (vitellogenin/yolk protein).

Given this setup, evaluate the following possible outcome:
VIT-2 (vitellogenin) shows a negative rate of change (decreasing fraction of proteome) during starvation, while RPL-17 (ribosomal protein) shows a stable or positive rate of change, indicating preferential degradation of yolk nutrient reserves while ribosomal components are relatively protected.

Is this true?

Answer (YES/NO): NO